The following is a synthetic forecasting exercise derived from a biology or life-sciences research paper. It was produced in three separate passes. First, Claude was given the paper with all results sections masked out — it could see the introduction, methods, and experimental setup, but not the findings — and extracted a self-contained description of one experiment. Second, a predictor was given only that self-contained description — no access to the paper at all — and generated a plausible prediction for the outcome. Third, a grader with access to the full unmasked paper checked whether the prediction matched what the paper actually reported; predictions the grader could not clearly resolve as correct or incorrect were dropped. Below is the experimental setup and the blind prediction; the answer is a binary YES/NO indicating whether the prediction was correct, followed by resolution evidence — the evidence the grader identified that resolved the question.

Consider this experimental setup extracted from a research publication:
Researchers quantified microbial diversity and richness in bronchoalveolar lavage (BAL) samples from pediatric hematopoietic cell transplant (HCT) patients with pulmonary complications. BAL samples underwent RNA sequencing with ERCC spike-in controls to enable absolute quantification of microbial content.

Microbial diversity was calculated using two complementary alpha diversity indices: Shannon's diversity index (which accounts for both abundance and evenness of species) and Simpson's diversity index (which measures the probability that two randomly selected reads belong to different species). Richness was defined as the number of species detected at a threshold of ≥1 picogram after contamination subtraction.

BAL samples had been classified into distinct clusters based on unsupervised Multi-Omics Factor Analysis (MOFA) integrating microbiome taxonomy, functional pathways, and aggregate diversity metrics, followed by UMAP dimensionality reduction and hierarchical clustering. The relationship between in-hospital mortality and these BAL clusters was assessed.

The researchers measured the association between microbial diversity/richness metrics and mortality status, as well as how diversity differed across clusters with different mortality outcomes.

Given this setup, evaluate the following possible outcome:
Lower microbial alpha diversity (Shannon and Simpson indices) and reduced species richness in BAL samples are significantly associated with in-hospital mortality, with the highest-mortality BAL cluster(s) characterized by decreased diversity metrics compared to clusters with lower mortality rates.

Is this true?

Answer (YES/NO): YES